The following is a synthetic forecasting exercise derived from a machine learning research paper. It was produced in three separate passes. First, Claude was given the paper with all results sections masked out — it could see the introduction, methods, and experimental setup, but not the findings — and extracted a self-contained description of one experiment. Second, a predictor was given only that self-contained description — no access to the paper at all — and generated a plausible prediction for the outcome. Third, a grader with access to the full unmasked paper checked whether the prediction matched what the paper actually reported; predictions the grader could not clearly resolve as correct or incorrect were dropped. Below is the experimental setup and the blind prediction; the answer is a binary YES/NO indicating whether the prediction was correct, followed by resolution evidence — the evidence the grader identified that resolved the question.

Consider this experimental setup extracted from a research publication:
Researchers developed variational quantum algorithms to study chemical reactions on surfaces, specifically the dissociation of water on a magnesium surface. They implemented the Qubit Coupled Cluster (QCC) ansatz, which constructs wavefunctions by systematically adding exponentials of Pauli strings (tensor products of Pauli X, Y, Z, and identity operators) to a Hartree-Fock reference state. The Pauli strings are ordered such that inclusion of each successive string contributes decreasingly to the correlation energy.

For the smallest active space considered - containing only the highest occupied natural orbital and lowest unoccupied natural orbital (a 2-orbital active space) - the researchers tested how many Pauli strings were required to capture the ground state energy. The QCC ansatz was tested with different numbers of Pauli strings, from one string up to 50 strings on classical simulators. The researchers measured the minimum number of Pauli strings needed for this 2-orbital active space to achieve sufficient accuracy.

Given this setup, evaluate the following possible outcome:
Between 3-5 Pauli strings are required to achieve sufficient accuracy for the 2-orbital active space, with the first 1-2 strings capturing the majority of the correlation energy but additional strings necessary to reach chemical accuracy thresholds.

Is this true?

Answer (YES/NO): NO